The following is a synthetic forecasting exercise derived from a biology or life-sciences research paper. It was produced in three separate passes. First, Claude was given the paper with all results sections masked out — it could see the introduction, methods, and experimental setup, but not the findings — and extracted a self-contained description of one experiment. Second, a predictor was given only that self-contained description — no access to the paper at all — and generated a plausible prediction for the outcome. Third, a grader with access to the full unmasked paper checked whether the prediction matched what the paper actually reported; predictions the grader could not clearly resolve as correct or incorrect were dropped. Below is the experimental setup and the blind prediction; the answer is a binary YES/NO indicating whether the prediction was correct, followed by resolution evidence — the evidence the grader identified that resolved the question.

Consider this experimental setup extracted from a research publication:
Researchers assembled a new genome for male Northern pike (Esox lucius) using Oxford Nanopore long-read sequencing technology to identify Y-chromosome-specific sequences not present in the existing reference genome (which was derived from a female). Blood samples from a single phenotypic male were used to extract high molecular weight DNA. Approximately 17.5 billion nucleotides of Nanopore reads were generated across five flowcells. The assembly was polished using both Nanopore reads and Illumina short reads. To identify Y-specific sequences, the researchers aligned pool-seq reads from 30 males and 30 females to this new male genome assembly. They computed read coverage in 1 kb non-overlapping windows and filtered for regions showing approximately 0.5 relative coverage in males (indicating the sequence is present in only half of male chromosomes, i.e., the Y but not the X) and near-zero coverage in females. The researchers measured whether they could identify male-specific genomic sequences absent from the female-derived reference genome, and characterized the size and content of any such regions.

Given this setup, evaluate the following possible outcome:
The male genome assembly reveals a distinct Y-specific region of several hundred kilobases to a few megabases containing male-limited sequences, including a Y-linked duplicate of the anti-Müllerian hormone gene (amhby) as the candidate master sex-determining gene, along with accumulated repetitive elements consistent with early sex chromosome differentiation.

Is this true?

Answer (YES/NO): NO